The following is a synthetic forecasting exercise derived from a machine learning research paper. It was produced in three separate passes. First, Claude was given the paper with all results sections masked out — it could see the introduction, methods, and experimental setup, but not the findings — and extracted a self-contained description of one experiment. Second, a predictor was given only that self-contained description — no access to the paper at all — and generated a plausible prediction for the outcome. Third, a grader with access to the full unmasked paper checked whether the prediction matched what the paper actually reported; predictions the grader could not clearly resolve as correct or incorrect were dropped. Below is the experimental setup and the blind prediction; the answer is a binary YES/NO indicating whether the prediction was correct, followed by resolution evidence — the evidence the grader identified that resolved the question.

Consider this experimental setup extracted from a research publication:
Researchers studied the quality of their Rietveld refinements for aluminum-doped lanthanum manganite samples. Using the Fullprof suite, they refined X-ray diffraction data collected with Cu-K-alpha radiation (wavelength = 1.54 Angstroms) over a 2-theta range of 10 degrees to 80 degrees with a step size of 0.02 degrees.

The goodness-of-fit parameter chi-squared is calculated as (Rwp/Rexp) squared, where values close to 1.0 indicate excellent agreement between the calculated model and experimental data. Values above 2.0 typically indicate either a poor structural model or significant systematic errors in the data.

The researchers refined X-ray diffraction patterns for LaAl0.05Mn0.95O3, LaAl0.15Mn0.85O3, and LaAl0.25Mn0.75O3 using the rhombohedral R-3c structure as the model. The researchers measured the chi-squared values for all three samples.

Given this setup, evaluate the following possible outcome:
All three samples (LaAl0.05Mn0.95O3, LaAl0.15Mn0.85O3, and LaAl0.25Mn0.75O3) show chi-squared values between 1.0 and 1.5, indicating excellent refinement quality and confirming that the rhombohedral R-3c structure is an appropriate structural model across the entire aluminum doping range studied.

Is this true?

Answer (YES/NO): YES